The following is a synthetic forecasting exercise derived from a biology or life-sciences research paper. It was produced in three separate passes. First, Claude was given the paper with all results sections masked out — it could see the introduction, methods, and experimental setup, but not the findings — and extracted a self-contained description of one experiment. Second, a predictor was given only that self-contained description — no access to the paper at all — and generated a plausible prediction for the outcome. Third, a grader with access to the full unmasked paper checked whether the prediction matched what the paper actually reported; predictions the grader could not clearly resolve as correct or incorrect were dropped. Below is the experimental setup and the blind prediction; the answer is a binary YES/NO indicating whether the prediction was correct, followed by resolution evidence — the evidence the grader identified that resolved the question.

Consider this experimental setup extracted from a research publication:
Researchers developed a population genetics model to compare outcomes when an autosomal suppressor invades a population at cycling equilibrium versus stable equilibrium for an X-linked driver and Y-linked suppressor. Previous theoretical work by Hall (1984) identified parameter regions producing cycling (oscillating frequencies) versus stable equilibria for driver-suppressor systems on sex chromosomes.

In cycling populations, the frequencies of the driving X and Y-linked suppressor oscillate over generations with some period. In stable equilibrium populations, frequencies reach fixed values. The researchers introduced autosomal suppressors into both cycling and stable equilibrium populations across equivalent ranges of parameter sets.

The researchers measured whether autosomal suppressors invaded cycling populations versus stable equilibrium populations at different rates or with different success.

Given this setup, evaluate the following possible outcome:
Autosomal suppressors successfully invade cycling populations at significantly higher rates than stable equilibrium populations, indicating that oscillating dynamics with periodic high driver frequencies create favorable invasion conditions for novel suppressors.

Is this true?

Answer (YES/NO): YES